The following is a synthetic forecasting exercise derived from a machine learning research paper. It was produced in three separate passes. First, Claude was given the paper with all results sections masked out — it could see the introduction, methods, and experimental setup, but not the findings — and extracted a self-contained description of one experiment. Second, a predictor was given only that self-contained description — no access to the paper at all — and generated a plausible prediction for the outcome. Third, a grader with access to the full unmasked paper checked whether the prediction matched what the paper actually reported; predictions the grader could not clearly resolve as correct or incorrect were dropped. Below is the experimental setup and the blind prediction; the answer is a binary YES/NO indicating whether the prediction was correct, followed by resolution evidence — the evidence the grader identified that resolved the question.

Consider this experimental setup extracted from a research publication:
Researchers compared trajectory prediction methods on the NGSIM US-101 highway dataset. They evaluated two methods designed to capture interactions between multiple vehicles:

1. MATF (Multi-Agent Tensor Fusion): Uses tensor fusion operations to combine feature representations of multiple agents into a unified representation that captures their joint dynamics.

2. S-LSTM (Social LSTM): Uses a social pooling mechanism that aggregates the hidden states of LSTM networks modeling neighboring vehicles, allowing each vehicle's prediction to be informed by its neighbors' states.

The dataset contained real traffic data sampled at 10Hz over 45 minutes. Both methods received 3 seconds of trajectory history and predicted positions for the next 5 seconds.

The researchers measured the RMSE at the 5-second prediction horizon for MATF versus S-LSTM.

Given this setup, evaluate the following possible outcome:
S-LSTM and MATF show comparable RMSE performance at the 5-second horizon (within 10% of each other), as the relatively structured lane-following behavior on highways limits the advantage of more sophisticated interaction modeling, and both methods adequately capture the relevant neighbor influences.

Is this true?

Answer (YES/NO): NO